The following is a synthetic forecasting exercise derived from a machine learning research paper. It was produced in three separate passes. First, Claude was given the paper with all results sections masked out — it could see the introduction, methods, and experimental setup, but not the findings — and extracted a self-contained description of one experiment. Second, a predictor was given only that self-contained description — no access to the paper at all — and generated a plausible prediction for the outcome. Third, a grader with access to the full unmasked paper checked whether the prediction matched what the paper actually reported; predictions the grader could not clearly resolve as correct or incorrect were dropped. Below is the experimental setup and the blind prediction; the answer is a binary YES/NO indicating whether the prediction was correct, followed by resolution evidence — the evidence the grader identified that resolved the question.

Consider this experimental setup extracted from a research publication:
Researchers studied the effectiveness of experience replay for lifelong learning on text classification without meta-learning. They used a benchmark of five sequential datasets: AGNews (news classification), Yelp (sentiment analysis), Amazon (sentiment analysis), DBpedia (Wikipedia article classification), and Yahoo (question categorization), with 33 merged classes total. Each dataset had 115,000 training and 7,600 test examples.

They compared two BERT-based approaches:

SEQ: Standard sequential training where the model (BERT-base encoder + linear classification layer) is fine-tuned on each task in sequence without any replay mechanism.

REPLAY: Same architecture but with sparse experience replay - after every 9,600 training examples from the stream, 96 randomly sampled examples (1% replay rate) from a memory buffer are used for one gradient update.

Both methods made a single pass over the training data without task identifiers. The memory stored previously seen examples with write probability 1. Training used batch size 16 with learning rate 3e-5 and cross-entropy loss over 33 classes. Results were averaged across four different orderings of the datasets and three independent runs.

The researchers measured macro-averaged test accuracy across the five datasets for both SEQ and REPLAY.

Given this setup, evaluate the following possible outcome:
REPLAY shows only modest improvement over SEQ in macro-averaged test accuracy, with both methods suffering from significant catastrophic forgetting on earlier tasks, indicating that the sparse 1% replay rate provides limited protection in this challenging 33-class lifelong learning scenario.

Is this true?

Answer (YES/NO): NO